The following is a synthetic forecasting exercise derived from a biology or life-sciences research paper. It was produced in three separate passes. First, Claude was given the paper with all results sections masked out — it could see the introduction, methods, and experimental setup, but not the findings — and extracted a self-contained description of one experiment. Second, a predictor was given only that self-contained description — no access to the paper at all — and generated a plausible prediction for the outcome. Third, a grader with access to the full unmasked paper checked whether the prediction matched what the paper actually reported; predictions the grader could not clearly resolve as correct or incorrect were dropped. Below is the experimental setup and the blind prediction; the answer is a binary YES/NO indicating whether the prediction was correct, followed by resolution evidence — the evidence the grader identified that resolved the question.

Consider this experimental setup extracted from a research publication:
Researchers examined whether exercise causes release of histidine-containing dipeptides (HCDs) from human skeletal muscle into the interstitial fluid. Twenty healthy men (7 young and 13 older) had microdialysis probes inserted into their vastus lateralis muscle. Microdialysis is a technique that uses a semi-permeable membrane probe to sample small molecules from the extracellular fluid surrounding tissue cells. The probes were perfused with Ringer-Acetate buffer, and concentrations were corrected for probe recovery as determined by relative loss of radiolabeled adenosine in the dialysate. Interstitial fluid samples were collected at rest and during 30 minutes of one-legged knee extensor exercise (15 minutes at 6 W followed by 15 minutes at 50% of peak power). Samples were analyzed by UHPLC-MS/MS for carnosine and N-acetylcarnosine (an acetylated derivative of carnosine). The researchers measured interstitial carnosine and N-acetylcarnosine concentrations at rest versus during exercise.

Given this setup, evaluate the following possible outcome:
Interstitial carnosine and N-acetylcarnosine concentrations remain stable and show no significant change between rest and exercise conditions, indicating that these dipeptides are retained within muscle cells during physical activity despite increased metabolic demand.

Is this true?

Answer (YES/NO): NO